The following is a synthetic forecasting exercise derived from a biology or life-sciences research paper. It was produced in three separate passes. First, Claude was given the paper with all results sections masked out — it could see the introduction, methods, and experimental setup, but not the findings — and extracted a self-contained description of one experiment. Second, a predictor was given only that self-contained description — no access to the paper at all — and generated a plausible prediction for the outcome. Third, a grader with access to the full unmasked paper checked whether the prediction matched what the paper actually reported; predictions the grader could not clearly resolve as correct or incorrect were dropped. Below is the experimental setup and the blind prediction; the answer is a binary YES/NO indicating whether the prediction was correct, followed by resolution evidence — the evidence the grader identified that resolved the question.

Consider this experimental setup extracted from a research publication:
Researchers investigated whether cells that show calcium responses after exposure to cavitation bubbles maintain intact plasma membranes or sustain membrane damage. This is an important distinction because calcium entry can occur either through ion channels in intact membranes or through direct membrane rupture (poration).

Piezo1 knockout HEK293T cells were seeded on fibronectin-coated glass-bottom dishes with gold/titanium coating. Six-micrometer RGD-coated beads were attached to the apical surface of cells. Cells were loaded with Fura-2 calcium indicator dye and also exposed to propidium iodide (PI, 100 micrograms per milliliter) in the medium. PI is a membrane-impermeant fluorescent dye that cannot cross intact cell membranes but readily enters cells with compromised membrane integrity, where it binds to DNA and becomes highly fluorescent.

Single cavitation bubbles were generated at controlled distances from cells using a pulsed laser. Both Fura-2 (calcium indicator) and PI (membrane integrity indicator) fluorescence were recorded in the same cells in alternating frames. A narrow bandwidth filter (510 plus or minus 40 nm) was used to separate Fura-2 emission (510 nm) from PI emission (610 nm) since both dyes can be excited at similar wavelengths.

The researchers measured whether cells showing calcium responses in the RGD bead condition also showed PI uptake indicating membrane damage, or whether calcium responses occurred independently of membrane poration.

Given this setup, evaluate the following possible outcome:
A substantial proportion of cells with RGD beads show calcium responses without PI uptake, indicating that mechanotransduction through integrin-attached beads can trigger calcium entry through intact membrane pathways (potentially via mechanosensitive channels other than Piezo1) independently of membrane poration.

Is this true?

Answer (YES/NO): YES